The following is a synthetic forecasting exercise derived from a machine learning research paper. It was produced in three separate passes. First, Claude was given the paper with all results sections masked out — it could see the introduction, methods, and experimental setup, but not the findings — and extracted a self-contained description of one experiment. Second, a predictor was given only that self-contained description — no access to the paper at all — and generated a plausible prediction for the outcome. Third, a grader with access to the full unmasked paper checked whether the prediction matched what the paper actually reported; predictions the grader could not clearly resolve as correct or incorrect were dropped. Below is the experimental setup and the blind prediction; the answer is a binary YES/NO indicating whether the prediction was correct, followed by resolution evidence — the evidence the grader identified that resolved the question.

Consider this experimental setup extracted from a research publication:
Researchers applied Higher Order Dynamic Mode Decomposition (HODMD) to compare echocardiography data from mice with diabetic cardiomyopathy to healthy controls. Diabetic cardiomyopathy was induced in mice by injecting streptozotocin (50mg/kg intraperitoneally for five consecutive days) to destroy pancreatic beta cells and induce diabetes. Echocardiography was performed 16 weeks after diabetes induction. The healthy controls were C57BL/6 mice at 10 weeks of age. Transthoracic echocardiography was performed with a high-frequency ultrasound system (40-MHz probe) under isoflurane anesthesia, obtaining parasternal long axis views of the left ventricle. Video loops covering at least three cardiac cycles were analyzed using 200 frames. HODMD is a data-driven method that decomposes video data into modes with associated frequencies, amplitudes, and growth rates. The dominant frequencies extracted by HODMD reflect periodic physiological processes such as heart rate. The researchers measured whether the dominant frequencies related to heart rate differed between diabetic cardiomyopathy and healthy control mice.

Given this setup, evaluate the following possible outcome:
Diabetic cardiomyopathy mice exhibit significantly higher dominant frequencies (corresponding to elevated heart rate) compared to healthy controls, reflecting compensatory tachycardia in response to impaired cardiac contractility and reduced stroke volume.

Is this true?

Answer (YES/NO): NO